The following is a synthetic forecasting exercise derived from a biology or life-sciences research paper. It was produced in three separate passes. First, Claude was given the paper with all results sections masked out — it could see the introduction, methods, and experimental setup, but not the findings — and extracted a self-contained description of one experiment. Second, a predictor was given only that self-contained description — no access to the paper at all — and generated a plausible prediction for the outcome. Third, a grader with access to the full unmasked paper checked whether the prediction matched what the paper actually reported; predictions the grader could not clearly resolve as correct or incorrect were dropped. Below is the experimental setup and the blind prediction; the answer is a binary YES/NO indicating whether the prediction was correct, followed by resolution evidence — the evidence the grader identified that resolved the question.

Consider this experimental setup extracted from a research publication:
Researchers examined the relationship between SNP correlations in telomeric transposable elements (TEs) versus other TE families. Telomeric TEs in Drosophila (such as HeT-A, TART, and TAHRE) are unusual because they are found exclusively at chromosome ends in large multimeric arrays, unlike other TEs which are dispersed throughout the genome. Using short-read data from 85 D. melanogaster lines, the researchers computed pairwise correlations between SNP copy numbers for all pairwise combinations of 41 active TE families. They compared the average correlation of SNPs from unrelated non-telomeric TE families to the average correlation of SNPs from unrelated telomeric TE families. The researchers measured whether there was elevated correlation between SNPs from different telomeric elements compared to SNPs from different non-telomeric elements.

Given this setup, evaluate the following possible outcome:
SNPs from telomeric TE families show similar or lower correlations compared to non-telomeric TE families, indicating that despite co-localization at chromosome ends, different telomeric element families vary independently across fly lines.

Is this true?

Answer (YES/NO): NO